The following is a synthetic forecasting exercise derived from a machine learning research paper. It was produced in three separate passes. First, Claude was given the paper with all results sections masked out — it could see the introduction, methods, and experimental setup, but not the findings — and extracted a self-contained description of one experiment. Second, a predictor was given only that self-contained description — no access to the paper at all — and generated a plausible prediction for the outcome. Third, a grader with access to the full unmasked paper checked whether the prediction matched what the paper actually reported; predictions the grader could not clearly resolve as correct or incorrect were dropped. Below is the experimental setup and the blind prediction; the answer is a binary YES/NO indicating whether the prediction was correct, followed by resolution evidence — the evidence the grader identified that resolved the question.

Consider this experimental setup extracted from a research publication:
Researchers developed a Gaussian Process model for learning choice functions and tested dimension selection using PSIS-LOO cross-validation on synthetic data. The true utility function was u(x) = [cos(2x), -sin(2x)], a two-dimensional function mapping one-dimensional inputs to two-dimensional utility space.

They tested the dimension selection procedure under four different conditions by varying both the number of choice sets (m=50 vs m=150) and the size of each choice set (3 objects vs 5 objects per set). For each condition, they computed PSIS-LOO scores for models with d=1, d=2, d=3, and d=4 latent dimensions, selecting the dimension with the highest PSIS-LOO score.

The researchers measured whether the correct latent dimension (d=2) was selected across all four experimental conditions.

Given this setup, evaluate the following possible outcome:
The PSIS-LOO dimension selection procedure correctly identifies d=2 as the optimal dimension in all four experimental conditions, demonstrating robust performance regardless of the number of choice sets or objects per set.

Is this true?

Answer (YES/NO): YES